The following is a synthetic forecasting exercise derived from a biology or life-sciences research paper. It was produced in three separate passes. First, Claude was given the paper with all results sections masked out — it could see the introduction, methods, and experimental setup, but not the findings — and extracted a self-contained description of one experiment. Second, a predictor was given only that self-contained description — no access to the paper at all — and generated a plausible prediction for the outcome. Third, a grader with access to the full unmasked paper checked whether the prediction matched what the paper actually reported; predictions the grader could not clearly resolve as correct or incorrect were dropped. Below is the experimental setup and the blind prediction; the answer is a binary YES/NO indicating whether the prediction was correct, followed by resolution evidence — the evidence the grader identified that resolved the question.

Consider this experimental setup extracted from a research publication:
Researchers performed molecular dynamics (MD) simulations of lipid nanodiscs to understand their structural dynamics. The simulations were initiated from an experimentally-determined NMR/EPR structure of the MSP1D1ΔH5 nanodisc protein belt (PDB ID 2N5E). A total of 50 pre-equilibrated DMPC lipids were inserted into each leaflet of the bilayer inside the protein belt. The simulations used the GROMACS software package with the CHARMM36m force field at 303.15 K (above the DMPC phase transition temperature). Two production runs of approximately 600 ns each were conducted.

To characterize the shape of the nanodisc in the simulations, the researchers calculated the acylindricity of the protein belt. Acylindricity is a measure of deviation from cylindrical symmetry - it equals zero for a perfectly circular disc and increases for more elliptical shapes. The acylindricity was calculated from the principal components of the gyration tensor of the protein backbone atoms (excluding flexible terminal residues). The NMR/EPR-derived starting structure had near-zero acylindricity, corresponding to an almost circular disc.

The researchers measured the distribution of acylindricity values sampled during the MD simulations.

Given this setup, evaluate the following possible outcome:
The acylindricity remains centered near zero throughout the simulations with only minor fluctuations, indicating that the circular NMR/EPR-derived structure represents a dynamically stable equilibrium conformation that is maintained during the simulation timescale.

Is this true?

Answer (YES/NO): NO